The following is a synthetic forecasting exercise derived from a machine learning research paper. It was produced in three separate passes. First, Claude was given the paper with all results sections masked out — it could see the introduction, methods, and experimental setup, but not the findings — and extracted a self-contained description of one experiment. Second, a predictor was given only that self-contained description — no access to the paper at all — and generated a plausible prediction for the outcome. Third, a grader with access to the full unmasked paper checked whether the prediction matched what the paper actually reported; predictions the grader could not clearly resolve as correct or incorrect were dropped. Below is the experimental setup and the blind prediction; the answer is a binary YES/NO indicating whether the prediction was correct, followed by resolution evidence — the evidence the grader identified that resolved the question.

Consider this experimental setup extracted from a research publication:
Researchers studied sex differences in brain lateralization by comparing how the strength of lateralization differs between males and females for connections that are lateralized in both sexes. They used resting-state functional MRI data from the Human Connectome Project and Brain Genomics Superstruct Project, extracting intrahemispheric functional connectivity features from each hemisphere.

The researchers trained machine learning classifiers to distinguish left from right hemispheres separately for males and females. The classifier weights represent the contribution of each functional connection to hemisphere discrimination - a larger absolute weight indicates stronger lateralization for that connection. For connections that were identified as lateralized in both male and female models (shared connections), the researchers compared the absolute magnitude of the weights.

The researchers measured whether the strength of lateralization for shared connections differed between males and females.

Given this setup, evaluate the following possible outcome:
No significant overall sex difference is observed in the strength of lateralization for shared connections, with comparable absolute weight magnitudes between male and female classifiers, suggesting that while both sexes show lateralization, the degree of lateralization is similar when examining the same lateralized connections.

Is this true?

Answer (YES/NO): NO